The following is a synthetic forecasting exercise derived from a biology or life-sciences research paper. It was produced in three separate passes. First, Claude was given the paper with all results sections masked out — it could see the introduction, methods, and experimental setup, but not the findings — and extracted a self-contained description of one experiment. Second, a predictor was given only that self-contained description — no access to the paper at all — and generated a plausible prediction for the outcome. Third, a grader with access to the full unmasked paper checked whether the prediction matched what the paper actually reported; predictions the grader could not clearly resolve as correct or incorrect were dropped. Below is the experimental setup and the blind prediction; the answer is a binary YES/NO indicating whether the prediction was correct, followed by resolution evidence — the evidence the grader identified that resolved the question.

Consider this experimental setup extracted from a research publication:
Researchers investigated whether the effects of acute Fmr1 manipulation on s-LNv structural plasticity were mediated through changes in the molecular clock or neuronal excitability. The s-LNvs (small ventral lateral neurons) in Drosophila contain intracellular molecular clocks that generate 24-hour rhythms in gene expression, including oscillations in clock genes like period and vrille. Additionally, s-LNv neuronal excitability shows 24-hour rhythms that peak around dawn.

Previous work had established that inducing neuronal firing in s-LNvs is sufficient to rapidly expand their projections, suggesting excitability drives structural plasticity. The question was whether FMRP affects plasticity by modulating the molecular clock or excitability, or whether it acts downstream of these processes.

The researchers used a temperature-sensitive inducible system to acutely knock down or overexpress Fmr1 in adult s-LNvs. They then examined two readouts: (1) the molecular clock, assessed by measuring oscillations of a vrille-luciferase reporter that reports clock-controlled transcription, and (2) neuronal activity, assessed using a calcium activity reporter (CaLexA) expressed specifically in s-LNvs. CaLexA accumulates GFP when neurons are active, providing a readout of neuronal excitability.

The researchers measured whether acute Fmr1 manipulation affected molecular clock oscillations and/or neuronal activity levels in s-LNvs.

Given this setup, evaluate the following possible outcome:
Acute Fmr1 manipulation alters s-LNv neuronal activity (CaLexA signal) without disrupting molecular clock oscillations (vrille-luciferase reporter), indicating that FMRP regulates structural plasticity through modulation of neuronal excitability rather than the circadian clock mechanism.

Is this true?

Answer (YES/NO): NO